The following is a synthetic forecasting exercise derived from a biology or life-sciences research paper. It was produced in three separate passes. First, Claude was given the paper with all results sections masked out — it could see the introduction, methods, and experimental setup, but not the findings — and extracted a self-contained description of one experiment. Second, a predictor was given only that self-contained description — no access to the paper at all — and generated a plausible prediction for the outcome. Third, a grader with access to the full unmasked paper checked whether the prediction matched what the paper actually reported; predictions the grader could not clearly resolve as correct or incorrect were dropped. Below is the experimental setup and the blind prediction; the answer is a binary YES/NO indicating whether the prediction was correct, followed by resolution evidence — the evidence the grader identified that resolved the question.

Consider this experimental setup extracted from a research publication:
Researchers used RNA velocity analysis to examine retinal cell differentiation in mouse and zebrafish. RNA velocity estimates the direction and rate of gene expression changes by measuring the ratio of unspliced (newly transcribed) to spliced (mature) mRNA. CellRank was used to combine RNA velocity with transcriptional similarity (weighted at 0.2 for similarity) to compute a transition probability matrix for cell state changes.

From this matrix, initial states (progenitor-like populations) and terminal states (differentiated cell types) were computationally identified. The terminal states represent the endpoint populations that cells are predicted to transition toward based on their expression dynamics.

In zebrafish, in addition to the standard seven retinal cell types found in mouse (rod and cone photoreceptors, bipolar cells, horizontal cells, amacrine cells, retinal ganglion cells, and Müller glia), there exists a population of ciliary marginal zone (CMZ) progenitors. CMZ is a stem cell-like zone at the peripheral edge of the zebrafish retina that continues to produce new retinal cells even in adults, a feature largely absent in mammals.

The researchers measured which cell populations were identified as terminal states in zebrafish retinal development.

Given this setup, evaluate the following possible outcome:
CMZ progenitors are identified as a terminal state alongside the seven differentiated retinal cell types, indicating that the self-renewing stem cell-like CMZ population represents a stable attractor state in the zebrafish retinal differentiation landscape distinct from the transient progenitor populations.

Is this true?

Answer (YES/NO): NO